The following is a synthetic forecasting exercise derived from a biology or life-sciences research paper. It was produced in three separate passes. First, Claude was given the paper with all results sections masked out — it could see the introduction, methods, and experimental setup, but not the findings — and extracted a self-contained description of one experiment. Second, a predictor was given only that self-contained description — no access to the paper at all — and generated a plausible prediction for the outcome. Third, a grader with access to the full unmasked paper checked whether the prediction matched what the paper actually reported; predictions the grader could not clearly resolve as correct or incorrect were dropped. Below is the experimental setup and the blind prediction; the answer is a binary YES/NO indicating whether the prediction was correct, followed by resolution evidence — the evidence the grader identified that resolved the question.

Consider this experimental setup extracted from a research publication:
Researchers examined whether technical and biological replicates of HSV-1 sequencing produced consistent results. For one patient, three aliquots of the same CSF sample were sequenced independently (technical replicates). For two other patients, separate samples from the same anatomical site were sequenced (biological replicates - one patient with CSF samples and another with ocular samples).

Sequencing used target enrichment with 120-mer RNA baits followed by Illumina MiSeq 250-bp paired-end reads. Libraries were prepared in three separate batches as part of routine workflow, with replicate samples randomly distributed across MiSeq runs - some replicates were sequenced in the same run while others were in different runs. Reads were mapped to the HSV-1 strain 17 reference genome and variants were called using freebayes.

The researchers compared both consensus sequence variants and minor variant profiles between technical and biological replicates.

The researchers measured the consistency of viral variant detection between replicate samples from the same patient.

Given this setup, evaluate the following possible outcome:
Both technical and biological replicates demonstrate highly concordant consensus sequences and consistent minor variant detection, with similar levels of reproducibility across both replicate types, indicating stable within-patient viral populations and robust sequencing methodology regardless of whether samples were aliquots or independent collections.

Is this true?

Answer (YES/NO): YES